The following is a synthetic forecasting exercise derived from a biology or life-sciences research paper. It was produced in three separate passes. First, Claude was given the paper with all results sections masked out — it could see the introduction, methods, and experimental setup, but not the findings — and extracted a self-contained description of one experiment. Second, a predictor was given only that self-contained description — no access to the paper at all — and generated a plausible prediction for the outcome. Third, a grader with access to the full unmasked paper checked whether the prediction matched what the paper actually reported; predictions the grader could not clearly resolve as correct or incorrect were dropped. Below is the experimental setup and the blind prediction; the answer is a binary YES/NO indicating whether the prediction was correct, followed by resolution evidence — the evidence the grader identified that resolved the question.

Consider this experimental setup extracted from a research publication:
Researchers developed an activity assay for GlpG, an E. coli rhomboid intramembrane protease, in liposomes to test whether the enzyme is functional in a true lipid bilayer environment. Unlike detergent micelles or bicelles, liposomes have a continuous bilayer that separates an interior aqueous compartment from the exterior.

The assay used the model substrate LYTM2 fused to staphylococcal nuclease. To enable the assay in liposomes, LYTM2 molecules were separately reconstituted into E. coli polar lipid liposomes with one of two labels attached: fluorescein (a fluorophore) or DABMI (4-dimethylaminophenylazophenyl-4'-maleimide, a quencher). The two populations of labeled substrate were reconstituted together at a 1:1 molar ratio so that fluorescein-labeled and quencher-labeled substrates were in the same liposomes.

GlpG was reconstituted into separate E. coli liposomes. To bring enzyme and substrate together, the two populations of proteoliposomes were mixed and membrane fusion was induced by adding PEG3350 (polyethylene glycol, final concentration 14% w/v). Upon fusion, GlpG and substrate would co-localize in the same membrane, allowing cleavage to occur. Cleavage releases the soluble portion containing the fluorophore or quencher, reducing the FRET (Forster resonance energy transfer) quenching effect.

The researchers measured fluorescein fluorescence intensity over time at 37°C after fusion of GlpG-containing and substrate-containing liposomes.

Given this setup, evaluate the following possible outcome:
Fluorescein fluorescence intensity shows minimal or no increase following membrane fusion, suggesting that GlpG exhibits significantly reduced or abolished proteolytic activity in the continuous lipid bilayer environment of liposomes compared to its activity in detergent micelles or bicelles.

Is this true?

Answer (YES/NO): NO